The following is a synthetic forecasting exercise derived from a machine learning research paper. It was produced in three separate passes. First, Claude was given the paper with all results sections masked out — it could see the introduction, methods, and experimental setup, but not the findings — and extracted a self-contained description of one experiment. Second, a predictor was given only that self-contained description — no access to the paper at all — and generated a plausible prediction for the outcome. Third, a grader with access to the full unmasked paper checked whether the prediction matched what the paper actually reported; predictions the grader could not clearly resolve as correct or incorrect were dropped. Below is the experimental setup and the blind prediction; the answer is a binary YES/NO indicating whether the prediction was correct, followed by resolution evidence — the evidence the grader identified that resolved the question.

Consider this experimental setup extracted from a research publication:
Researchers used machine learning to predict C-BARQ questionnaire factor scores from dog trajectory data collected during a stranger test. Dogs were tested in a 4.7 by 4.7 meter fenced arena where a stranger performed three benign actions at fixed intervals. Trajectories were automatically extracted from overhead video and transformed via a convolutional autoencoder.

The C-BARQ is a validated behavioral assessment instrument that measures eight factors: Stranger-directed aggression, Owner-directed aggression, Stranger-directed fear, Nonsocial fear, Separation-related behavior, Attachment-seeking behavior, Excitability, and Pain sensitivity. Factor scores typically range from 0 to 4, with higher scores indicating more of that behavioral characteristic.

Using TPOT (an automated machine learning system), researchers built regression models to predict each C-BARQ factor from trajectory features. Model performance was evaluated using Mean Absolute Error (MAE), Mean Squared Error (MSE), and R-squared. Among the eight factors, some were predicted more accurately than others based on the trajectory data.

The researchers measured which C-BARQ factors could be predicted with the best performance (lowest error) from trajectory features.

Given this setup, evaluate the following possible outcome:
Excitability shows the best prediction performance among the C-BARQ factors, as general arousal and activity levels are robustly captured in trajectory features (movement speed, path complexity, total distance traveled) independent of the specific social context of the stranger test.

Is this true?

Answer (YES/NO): YES